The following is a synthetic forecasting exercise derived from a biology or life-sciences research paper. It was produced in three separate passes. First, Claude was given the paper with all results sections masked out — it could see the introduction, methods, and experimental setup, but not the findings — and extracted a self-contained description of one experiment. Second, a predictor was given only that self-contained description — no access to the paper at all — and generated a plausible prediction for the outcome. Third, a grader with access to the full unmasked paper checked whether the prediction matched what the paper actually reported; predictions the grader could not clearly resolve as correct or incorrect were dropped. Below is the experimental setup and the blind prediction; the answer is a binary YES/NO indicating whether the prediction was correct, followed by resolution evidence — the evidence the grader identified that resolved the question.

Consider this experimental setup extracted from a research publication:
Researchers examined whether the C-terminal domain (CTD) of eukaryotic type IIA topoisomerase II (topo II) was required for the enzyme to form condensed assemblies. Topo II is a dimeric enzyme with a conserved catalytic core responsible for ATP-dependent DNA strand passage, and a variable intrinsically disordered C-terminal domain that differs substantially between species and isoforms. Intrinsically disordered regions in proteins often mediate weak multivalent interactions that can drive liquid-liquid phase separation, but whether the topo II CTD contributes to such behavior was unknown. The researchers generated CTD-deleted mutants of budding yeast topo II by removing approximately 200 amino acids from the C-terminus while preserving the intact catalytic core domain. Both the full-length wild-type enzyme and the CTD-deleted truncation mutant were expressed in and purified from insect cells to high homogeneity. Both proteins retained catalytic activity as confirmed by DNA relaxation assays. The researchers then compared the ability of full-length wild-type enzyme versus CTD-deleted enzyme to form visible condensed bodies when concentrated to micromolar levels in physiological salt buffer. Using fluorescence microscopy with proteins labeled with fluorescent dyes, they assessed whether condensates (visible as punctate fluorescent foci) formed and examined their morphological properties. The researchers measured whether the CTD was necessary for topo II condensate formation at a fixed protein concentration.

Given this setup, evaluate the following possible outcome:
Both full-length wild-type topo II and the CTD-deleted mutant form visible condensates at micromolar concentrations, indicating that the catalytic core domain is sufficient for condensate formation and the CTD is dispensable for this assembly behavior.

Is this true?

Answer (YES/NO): NO